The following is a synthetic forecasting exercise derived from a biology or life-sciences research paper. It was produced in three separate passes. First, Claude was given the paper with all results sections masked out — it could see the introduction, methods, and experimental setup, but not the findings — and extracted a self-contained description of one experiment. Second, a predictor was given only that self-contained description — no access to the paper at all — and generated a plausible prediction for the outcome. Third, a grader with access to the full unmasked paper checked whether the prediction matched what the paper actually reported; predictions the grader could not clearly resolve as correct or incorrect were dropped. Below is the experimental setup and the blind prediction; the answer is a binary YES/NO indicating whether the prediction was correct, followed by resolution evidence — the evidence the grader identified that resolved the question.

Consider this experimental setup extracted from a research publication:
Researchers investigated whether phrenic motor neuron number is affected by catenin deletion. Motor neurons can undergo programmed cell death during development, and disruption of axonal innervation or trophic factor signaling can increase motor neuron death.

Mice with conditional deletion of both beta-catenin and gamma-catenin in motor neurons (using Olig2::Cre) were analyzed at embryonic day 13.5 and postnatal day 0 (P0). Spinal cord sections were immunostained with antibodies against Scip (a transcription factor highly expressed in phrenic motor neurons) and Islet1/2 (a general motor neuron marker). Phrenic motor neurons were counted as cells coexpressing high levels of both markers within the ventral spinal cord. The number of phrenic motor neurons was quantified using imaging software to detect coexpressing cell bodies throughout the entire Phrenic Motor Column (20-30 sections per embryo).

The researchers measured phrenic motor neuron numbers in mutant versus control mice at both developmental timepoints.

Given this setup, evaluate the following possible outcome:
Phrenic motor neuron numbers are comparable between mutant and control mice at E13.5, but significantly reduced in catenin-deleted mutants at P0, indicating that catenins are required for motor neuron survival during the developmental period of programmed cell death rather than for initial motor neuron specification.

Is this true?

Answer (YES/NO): NO